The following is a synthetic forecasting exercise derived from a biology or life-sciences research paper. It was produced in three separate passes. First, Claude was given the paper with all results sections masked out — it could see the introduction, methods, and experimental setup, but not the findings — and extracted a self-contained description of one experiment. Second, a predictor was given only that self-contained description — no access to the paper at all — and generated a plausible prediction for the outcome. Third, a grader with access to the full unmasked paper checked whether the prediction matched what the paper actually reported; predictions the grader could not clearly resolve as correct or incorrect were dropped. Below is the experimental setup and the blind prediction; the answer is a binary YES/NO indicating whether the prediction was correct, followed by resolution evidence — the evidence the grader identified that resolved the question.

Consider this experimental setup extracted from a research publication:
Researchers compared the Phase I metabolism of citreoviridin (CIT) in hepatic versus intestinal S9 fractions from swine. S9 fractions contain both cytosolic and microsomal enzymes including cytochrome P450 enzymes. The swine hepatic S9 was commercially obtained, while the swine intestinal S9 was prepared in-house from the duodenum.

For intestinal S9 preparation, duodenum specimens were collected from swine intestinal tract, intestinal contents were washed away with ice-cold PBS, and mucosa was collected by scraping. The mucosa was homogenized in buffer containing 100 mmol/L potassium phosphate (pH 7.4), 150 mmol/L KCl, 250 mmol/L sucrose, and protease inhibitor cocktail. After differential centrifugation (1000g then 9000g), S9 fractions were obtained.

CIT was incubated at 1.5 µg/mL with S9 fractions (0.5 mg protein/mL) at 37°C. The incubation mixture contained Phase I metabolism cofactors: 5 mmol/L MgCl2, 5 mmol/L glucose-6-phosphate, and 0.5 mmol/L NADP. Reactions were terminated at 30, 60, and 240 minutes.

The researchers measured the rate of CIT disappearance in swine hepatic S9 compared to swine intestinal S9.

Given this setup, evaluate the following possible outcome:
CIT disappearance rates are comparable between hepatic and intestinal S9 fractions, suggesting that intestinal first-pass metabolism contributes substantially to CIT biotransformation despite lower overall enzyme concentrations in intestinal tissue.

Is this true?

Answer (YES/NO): NO